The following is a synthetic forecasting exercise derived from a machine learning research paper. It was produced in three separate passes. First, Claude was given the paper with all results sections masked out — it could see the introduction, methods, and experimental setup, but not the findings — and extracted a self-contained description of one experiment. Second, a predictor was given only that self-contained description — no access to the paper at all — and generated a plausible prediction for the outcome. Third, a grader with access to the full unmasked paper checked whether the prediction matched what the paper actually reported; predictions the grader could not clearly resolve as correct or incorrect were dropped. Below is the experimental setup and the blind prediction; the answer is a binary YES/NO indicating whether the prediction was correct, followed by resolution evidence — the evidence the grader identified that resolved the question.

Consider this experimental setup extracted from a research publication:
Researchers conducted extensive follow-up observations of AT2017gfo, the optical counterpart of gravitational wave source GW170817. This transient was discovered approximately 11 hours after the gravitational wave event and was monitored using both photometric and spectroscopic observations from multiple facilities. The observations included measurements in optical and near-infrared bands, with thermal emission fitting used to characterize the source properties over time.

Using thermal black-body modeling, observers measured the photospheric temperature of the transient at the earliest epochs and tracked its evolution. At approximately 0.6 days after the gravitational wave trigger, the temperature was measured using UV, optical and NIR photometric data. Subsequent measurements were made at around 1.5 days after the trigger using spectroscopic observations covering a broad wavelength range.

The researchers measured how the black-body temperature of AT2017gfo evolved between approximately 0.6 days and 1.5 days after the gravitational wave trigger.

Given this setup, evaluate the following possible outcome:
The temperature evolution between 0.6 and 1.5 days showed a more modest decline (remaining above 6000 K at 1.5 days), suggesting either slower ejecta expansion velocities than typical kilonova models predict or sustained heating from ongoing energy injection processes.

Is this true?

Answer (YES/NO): NO